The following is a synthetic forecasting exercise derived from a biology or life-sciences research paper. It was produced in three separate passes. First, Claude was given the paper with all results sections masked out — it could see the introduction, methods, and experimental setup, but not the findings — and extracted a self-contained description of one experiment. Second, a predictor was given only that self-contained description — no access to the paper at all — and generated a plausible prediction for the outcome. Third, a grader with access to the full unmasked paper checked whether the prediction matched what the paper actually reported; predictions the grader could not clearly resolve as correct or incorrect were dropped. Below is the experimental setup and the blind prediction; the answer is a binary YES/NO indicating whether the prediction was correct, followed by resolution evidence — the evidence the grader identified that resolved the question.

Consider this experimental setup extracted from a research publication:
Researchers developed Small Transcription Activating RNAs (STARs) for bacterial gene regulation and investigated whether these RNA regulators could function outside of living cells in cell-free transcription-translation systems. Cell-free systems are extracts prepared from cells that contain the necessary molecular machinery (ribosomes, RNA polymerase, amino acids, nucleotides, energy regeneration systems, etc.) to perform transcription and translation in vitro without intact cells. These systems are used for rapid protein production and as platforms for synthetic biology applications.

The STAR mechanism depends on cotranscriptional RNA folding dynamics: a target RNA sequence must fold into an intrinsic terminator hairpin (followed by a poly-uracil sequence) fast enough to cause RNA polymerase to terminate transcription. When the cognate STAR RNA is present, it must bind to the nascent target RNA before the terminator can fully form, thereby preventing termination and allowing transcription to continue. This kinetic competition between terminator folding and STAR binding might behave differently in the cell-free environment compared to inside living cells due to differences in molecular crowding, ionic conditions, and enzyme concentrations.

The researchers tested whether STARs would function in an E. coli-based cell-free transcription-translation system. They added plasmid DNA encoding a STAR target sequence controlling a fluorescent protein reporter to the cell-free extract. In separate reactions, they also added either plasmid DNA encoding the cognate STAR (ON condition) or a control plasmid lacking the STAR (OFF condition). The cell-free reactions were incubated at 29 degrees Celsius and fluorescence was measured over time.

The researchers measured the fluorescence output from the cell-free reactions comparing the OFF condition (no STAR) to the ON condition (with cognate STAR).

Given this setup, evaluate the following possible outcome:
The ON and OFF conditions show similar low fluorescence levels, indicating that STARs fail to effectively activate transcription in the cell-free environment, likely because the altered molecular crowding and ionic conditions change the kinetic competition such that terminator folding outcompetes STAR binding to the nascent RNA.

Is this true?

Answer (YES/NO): NO